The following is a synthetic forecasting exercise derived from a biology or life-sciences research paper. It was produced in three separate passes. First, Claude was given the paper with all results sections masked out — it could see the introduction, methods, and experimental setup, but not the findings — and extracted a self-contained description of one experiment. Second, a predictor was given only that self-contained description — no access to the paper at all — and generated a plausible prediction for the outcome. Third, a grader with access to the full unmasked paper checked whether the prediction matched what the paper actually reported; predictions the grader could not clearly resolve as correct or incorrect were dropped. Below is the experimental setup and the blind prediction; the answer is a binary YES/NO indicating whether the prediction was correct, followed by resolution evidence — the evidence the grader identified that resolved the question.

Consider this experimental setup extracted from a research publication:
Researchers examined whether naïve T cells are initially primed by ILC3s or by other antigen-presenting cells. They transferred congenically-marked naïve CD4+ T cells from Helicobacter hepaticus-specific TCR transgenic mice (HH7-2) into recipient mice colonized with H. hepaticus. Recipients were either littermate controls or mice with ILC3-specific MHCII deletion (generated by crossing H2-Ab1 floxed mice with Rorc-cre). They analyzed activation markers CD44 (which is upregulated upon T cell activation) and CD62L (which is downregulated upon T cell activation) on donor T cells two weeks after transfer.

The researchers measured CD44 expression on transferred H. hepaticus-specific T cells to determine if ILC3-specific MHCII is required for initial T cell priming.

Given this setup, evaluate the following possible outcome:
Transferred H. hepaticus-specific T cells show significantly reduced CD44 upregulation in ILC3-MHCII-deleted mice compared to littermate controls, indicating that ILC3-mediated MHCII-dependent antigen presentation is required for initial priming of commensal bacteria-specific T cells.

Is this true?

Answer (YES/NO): NO